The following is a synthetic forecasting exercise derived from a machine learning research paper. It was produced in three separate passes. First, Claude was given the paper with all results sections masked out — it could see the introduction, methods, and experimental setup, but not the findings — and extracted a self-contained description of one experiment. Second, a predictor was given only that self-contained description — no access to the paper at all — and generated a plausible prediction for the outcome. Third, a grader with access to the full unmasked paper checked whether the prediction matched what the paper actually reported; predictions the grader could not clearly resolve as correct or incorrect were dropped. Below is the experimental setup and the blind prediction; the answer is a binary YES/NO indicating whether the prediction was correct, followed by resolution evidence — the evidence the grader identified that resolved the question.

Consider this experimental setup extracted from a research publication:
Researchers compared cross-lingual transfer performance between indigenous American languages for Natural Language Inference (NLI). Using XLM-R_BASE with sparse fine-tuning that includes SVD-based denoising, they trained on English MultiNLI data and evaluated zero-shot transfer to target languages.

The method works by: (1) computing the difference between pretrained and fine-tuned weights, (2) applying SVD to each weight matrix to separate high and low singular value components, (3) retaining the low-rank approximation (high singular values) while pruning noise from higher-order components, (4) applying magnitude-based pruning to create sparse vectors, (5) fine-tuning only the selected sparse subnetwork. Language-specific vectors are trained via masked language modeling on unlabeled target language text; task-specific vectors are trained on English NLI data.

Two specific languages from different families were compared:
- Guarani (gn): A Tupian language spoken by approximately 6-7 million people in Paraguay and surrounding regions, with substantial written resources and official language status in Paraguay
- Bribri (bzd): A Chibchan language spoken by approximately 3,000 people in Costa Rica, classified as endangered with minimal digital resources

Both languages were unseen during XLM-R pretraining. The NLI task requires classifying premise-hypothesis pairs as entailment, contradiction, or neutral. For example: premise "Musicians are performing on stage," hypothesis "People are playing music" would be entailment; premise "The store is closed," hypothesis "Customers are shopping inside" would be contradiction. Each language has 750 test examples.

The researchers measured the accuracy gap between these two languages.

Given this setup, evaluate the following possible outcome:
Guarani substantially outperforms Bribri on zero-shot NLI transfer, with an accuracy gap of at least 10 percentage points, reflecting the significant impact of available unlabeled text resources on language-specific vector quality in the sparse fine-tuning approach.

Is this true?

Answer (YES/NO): YES